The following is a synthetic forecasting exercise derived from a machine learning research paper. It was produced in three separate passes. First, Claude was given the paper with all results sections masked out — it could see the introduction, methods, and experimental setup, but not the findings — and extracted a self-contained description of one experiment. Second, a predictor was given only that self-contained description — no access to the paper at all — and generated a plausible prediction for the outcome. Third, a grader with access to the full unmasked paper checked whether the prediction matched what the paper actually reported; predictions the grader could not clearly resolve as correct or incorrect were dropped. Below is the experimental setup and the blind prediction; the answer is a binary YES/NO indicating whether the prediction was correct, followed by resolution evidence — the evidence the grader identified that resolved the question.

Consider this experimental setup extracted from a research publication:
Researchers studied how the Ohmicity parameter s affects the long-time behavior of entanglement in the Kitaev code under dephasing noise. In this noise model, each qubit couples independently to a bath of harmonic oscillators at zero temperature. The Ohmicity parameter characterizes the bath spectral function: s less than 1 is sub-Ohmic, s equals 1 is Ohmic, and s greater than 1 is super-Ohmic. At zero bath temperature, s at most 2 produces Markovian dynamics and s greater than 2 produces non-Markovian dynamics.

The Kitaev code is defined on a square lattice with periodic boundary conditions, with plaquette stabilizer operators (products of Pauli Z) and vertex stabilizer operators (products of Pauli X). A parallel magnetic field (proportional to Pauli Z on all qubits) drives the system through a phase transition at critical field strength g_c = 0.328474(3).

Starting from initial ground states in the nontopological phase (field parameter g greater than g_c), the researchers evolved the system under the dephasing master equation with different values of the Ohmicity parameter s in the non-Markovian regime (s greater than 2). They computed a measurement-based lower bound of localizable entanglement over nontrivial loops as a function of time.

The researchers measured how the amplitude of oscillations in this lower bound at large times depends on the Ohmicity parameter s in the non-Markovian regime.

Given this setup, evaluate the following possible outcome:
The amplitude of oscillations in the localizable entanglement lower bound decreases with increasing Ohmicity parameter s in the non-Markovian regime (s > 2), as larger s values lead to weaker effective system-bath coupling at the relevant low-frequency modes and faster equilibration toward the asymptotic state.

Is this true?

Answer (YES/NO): NO